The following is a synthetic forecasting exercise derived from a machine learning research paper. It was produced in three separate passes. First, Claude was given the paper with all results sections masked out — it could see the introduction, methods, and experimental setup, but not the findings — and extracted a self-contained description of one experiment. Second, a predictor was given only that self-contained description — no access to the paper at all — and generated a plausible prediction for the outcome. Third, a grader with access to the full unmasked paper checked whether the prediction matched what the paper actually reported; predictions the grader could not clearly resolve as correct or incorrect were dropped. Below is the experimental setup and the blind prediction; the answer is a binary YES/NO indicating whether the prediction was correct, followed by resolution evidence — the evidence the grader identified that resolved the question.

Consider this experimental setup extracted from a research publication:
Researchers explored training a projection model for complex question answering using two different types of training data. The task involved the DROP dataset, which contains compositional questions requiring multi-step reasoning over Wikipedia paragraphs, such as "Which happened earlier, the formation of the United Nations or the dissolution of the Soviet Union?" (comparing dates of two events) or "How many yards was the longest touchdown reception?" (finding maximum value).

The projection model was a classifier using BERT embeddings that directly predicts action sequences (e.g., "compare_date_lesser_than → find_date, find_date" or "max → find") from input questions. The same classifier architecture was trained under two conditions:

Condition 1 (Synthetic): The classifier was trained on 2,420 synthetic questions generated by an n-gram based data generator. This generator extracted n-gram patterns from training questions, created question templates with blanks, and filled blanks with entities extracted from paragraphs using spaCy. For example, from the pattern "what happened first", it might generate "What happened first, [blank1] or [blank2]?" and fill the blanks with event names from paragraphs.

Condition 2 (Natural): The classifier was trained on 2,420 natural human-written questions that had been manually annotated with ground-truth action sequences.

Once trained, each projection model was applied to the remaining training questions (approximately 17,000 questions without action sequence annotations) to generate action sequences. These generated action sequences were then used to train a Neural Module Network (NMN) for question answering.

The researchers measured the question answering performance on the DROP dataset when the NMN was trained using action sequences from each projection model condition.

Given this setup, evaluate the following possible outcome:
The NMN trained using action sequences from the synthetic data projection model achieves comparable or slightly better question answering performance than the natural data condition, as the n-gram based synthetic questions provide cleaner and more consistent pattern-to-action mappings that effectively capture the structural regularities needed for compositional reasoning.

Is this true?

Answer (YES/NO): NO